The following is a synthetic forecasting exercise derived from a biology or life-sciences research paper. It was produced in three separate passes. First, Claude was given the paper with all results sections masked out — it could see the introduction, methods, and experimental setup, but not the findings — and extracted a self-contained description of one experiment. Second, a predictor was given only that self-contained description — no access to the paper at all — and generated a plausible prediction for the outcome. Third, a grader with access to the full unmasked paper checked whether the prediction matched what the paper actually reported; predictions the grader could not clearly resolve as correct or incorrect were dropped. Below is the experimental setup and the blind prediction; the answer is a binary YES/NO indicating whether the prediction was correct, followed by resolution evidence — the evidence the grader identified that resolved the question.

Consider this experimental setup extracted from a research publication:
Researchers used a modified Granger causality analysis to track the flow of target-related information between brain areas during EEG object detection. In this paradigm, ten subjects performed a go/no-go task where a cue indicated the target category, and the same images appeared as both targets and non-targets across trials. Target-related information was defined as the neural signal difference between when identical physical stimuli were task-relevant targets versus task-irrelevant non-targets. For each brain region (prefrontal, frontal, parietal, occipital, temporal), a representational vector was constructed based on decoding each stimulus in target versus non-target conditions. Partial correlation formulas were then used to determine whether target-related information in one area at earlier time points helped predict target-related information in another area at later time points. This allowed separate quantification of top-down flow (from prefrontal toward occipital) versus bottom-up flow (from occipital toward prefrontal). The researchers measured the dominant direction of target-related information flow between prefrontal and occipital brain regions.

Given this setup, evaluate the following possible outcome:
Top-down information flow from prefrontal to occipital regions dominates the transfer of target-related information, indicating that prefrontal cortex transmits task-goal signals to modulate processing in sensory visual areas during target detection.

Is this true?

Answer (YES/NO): YES